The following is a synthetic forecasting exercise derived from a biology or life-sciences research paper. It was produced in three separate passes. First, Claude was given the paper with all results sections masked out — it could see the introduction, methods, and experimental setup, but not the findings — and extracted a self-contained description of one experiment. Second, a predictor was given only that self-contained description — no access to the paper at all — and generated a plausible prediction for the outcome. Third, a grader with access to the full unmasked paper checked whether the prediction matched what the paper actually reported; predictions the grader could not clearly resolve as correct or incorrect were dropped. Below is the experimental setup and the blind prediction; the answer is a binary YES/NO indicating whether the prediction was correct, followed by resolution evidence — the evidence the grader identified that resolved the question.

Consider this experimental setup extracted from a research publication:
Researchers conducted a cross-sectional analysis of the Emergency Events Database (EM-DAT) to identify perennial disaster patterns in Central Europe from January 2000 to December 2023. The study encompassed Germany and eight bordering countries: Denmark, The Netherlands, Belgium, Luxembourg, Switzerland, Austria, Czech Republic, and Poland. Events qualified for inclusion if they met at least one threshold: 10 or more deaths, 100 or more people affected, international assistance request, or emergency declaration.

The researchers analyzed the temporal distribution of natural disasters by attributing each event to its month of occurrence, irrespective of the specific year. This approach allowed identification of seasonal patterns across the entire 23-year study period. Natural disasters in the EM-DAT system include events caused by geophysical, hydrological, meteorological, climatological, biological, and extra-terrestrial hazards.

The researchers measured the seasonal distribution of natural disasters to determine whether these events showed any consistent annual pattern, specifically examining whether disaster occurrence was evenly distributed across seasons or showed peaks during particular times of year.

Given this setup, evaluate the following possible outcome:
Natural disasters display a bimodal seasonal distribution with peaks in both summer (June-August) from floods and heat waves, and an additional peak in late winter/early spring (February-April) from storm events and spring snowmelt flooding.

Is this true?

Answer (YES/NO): NO